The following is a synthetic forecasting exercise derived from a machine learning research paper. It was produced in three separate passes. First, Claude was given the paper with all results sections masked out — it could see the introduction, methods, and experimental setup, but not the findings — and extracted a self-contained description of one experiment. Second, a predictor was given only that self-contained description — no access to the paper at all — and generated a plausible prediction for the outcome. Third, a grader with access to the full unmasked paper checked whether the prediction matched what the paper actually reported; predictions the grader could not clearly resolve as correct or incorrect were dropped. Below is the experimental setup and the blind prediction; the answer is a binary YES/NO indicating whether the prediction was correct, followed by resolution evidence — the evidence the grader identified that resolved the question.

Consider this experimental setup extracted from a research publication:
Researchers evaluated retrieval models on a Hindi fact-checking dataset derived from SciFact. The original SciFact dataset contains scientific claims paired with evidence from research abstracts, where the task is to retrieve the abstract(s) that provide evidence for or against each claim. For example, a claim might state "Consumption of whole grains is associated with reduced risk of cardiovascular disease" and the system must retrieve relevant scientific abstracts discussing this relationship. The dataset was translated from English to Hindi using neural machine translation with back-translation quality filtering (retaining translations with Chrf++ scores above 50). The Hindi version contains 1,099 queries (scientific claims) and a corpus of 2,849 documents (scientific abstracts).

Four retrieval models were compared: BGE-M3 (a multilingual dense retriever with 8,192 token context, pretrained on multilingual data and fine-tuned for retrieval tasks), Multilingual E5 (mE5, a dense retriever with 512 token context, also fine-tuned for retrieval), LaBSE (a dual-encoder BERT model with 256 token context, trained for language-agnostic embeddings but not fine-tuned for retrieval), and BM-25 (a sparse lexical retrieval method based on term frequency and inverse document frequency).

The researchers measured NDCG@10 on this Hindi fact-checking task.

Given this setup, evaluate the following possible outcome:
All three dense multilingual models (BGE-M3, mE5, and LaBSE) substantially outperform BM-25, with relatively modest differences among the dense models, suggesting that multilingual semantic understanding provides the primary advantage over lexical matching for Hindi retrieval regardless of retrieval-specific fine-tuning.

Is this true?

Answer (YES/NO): NO